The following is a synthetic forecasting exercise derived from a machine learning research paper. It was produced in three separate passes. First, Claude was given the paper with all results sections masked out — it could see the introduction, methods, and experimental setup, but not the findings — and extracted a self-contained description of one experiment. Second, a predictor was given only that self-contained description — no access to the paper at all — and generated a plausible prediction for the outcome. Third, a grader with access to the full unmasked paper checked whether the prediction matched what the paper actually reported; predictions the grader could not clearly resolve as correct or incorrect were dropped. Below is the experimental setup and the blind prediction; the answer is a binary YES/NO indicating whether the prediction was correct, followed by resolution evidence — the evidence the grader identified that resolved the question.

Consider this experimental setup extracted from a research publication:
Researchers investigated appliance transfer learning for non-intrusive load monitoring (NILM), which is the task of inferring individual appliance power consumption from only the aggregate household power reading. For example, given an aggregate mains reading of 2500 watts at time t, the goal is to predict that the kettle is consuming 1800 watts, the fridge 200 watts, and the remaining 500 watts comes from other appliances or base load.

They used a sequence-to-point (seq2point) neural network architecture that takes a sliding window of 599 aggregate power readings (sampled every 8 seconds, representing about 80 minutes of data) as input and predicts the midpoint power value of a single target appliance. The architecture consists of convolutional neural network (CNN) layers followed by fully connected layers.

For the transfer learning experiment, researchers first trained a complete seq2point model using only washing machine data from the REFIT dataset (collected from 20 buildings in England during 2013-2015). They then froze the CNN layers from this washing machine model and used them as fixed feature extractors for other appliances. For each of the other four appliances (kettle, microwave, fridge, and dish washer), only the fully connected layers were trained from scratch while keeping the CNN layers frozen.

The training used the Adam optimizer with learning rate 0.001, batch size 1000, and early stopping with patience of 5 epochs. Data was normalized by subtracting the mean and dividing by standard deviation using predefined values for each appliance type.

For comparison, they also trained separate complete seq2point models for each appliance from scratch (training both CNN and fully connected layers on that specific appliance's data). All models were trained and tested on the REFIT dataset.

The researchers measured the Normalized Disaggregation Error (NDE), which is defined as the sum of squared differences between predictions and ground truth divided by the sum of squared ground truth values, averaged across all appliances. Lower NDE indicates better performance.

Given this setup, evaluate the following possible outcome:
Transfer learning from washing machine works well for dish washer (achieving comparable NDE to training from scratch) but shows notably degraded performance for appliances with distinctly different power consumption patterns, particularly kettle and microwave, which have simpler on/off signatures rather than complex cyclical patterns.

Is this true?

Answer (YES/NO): NO